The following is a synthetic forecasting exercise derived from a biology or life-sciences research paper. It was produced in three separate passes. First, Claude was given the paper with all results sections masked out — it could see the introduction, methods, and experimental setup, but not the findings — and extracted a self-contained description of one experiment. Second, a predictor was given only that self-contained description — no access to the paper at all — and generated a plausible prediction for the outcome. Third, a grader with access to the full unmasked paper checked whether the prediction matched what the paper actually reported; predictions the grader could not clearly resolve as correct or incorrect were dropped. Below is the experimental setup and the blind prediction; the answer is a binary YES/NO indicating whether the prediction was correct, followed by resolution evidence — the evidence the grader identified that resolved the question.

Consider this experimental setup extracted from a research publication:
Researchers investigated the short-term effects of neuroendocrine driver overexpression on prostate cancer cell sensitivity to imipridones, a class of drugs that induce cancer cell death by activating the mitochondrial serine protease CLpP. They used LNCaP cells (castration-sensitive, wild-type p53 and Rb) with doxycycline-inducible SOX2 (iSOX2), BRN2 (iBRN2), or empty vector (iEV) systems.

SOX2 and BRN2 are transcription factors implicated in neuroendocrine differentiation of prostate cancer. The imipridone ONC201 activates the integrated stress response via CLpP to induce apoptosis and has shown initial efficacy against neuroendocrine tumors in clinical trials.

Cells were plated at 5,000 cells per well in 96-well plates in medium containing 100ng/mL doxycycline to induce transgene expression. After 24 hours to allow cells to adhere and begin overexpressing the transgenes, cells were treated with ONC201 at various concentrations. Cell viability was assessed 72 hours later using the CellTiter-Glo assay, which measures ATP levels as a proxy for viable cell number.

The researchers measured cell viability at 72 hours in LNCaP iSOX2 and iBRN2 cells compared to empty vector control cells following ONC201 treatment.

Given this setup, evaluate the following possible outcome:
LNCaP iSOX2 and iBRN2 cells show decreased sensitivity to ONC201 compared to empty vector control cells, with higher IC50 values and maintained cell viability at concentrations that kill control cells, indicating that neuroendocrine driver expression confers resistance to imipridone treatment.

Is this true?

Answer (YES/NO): NO